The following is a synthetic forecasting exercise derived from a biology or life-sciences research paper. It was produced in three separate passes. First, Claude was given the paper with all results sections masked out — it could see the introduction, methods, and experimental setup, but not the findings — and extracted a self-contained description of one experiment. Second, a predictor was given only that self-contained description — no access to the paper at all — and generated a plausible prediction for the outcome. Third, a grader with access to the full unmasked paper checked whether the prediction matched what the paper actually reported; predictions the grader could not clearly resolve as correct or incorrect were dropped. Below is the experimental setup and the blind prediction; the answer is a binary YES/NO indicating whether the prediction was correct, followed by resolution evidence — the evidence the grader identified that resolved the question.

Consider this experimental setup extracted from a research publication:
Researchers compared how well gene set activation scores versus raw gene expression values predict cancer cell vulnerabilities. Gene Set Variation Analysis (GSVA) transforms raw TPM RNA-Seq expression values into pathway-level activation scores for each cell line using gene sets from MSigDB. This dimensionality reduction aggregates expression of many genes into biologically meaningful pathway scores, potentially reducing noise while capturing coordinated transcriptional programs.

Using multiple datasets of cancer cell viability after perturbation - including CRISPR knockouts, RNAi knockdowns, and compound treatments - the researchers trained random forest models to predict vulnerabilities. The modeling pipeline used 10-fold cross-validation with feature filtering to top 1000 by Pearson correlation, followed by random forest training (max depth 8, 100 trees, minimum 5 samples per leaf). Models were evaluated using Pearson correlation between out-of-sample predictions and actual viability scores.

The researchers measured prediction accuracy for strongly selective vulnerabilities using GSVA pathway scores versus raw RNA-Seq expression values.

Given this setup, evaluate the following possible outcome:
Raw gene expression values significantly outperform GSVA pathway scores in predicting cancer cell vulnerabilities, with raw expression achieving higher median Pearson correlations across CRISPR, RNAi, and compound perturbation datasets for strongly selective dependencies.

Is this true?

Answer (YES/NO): YES